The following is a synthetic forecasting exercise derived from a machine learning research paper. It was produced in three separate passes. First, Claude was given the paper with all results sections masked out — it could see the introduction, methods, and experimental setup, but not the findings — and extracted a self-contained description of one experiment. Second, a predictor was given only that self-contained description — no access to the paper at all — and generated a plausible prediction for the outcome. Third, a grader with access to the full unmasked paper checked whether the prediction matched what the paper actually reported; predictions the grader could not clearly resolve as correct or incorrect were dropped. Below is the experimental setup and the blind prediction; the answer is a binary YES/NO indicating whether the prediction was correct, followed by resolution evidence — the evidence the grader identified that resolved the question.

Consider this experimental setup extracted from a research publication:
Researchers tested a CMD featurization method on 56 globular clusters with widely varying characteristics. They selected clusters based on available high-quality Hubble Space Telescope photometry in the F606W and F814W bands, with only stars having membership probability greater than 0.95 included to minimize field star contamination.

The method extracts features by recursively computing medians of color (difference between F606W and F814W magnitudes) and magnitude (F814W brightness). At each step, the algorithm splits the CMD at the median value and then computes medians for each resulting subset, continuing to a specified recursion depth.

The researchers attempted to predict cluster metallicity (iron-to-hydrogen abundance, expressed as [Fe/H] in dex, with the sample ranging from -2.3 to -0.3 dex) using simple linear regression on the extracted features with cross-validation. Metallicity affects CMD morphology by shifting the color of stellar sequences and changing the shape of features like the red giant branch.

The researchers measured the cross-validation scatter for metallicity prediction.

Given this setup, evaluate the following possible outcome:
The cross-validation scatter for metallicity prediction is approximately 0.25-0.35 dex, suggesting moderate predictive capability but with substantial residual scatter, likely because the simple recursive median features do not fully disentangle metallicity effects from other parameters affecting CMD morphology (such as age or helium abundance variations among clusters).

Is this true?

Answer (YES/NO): NO